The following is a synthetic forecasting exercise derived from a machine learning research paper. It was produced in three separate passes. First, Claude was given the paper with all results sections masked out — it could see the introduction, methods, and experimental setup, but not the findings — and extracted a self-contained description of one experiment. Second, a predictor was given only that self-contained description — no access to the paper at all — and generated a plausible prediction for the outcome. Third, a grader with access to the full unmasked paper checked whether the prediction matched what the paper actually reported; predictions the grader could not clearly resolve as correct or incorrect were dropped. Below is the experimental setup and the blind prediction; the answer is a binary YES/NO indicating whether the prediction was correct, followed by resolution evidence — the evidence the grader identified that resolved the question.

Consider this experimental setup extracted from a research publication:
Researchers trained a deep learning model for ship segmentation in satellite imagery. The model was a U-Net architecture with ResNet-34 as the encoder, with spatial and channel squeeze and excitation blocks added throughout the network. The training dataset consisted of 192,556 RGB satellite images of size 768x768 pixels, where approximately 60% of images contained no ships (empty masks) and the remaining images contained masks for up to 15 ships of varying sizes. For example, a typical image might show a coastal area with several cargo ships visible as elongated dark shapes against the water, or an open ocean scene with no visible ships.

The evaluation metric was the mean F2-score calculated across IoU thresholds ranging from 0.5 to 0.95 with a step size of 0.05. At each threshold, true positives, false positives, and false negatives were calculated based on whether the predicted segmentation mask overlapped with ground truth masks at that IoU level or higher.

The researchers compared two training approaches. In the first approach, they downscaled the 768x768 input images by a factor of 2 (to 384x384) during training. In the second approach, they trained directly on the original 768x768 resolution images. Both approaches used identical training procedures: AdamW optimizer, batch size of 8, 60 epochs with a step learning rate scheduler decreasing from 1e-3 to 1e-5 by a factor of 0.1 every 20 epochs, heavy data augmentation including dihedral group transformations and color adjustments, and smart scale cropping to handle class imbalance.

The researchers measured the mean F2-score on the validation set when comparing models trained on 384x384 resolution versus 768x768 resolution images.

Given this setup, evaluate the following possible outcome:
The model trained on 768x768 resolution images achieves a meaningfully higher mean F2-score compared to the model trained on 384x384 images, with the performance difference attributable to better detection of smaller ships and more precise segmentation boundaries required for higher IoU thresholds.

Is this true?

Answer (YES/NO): NO